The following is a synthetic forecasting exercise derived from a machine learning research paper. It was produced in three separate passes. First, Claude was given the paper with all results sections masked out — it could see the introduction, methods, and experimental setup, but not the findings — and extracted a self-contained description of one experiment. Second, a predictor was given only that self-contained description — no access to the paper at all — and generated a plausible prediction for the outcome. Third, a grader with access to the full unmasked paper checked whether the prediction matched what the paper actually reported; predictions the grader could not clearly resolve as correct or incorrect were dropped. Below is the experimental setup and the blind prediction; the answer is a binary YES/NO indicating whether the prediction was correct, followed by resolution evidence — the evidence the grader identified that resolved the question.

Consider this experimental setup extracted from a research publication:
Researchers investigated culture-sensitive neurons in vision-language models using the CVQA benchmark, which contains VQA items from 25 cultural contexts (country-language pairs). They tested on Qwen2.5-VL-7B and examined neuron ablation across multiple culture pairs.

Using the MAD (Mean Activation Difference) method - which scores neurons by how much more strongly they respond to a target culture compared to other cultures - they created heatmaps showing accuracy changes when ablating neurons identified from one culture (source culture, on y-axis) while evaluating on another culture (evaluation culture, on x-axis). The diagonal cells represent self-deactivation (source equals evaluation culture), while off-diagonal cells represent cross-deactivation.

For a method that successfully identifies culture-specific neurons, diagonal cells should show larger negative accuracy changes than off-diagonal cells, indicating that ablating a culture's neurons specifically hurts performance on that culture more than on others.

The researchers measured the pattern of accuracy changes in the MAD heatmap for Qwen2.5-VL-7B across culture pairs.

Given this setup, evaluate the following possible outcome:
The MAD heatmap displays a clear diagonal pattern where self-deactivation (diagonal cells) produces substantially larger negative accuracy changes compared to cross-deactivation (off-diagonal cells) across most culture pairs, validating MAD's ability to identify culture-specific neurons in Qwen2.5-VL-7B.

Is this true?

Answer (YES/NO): NO